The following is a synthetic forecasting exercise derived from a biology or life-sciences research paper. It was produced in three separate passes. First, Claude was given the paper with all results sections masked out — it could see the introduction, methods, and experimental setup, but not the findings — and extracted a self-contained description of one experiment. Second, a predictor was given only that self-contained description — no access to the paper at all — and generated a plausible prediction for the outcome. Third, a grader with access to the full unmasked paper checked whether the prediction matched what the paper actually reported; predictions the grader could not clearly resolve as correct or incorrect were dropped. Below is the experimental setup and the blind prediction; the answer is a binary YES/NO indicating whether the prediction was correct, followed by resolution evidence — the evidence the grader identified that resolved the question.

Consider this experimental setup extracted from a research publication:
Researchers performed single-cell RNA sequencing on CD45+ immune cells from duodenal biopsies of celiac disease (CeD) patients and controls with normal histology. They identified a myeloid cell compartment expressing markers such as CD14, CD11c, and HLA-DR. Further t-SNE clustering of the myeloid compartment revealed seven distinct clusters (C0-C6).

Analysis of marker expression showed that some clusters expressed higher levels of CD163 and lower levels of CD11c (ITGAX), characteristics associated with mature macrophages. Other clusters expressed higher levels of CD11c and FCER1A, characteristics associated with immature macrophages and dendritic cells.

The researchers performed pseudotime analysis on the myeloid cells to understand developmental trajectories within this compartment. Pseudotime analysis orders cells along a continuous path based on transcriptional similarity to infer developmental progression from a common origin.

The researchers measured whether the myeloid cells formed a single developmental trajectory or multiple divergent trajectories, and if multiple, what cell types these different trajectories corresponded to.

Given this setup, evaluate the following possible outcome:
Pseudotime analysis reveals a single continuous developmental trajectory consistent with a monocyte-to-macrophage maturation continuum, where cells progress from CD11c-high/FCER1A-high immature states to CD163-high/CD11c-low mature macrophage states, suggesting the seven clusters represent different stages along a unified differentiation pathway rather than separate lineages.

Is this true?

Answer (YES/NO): NO